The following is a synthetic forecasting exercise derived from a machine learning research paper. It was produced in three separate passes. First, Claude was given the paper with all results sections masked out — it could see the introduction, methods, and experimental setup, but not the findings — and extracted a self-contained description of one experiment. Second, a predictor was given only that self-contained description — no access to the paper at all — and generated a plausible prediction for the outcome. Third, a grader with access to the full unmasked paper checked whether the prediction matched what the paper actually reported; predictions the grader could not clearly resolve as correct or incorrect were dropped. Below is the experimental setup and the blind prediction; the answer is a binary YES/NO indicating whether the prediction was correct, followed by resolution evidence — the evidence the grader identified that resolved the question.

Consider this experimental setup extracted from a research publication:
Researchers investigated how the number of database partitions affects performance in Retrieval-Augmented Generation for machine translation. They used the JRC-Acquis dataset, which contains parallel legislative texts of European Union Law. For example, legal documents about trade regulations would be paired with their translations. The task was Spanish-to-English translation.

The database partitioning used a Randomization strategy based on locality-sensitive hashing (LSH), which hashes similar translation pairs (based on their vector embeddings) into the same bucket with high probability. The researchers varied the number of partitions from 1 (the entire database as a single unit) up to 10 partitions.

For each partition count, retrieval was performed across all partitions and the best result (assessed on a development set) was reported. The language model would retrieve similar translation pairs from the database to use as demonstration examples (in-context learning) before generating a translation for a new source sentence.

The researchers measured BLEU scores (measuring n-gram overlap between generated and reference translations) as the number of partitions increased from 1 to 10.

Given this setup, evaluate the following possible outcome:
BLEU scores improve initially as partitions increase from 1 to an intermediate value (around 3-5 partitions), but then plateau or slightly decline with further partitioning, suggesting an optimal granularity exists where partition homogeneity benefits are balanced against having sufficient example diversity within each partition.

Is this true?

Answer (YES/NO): YES